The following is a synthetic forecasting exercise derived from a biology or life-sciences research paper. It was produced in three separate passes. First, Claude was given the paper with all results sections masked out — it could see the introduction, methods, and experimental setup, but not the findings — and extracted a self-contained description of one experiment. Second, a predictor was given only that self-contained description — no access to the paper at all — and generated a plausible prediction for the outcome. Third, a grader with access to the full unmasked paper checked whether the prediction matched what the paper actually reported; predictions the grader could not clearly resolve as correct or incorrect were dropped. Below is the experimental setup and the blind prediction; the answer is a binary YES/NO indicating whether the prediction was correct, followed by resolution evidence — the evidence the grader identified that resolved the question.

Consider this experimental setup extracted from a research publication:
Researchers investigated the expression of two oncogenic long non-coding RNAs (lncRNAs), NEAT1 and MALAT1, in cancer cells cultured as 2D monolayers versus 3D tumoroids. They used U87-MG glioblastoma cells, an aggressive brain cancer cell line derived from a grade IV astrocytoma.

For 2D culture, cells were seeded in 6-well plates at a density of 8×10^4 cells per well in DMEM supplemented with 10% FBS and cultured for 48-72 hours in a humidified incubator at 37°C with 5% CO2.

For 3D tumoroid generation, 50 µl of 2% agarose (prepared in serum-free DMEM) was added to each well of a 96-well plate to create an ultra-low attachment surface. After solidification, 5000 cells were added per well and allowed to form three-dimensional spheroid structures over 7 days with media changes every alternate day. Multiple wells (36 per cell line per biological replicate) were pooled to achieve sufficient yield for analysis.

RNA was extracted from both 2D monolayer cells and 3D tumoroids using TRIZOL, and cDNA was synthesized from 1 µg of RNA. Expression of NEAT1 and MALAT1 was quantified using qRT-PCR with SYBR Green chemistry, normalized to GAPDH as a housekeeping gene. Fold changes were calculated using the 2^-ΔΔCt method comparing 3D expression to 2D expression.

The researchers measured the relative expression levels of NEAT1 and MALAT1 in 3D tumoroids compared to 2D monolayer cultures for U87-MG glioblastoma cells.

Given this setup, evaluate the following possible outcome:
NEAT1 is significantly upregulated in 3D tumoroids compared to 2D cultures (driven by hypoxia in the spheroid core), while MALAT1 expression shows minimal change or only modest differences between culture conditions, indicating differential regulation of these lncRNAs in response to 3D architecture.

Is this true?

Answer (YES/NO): NO